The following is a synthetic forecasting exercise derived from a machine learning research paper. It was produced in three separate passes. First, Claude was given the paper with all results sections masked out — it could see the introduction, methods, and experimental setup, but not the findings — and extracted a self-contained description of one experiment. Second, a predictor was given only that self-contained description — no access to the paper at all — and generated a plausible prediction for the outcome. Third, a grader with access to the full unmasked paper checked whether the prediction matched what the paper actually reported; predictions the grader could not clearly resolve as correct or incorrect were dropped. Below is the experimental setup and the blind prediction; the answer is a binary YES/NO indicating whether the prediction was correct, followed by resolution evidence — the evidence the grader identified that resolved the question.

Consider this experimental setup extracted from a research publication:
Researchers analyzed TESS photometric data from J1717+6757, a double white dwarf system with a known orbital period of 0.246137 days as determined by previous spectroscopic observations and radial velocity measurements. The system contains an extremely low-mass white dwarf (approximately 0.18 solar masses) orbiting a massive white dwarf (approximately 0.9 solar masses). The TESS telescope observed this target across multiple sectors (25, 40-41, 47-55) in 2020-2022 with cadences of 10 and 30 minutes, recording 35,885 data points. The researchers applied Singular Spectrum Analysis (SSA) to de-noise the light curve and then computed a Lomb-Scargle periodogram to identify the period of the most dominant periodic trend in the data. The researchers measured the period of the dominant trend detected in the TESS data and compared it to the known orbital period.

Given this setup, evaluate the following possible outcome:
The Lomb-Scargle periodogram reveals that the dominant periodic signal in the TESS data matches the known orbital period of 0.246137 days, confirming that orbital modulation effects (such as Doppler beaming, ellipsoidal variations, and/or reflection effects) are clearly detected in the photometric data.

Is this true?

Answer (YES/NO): YES